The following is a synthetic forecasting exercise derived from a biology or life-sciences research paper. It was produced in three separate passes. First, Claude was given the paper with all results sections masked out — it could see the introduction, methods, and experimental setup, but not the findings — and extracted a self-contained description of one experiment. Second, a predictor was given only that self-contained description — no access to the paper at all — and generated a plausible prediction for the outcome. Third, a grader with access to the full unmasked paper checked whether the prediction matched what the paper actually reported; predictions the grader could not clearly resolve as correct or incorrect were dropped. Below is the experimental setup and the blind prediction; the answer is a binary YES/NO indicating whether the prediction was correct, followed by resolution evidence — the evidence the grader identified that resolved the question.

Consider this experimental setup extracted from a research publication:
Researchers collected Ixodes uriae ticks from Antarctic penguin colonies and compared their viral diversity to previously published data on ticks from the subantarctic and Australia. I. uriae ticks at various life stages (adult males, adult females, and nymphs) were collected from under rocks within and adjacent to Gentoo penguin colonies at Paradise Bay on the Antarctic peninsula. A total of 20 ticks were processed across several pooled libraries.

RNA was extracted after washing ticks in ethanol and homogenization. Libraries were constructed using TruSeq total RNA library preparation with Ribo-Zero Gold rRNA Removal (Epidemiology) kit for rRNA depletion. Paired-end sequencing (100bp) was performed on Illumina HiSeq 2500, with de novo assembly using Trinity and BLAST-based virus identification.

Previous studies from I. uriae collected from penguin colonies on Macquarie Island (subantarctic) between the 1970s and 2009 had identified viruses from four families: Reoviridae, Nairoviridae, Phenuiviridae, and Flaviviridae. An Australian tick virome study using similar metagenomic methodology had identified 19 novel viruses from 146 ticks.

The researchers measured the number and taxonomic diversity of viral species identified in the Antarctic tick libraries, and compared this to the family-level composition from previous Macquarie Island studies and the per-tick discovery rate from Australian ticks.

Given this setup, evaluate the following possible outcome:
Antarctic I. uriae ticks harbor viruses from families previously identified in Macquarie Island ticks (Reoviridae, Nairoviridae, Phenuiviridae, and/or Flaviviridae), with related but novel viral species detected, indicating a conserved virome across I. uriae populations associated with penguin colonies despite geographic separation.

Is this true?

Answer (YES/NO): YES